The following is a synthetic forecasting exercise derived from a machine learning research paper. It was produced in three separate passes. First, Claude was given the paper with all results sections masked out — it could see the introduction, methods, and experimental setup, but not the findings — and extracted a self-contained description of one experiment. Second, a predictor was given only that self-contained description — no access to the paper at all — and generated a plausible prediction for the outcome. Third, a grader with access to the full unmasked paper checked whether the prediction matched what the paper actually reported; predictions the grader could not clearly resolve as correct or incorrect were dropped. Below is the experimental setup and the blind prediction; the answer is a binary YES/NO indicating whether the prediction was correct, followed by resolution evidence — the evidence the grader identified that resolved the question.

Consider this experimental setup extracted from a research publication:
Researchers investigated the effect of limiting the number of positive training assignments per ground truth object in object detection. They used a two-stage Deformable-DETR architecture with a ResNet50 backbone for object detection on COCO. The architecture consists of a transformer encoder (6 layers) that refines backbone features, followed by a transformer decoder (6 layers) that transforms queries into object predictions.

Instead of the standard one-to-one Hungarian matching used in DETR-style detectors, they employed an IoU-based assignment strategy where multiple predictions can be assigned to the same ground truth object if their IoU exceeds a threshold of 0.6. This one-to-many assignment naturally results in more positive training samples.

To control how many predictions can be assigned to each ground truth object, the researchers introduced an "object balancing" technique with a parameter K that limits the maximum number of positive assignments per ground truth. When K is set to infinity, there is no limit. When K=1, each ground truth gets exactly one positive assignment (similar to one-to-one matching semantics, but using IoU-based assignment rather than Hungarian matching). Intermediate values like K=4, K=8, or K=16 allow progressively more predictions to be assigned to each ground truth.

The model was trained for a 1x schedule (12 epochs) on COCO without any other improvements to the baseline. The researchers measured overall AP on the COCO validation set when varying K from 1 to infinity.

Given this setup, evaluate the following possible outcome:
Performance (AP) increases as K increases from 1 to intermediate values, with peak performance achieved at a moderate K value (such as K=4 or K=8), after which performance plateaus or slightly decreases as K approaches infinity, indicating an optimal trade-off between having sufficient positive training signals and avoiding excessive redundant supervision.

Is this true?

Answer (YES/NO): YES